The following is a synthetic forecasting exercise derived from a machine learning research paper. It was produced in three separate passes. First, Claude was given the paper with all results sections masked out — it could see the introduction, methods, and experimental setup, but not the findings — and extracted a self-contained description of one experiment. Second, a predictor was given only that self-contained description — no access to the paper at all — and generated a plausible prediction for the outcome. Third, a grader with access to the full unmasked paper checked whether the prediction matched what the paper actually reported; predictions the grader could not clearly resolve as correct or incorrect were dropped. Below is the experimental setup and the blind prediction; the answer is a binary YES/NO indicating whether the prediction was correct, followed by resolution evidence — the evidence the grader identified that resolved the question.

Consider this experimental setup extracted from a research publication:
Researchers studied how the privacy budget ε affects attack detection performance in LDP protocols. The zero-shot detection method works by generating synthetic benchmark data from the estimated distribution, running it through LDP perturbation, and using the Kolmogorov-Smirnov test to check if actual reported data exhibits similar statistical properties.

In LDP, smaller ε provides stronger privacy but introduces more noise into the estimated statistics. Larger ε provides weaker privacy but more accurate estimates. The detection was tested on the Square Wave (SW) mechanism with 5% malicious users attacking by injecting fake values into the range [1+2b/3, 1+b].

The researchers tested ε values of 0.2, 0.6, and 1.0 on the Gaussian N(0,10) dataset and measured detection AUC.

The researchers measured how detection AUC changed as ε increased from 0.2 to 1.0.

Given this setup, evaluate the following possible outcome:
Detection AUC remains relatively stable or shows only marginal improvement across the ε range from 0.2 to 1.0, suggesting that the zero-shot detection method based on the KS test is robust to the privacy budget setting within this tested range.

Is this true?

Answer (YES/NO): YES